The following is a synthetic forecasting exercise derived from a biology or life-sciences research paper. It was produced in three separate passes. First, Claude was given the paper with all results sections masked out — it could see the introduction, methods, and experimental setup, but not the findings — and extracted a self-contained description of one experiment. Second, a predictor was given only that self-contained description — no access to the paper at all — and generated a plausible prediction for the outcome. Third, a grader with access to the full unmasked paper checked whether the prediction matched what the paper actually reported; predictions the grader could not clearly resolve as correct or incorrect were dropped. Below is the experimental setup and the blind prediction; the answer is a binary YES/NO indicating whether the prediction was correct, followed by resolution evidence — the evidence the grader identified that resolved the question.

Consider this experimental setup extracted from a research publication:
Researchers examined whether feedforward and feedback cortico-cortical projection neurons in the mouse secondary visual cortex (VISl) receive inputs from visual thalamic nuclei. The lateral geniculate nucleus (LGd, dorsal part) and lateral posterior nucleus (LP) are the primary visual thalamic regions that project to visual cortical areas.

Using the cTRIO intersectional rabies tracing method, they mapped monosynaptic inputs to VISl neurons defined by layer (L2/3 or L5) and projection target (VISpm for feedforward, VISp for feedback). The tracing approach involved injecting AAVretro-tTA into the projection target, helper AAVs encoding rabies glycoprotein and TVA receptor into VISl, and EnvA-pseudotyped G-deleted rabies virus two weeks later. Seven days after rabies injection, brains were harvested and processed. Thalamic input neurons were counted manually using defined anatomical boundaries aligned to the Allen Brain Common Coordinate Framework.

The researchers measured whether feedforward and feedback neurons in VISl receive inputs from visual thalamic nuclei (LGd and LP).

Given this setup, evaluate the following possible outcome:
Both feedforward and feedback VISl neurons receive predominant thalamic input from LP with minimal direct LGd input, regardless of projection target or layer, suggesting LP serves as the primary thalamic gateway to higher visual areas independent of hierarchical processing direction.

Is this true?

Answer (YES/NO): NO